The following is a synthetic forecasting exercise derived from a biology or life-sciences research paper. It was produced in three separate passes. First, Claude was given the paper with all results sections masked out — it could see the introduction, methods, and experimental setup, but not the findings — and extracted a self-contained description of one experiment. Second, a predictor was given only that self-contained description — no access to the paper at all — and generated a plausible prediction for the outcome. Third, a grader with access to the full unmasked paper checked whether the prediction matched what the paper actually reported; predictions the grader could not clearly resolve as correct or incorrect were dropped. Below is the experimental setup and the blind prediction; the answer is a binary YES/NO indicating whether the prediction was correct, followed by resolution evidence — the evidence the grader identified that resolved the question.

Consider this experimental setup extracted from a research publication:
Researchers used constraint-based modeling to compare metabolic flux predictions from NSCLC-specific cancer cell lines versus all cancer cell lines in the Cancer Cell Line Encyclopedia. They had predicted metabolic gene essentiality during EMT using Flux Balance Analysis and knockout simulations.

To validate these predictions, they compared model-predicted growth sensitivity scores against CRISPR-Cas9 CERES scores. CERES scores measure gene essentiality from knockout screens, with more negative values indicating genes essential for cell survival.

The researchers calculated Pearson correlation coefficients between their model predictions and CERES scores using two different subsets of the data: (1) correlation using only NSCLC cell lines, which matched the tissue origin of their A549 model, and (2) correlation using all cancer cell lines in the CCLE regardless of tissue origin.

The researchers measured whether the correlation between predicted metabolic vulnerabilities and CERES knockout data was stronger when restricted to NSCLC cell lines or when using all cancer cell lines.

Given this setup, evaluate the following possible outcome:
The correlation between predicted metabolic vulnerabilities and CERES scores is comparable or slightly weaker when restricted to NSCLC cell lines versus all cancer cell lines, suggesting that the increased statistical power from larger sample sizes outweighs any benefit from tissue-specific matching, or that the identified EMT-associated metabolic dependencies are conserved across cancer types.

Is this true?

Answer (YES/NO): NO